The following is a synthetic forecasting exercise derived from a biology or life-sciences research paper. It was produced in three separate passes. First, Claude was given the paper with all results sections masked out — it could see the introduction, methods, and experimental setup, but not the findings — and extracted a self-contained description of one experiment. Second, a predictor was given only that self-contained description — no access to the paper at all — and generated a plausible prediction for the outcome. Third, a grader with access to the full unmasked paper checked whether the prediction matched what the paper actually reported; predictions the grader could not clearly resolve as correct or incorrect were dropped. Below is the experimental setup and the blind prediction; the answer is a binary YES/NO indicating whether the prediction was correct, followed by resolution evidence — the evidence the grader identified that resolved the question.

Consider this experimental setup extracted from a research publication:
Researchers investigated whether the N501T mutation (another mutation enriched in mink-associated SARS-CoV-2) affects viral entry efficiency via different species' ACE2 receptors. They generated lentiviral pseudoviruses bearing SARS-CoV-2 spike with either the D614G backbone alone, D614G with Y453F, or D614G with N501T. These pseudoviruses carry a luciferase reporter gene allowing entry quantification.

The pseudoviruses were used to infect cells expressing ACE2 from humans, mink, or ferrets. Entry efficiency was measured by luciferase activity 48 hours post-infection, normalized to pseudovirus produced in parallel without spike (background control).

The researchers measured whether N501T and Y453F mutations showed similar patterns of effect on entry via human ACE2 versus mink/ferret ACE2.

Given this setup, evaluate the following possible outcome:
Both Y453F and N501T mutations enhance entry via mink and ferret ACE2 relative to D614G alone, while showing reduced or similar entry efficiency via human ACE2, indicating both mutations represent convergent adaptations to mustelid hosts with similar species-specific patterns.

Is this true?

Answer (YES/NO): NO